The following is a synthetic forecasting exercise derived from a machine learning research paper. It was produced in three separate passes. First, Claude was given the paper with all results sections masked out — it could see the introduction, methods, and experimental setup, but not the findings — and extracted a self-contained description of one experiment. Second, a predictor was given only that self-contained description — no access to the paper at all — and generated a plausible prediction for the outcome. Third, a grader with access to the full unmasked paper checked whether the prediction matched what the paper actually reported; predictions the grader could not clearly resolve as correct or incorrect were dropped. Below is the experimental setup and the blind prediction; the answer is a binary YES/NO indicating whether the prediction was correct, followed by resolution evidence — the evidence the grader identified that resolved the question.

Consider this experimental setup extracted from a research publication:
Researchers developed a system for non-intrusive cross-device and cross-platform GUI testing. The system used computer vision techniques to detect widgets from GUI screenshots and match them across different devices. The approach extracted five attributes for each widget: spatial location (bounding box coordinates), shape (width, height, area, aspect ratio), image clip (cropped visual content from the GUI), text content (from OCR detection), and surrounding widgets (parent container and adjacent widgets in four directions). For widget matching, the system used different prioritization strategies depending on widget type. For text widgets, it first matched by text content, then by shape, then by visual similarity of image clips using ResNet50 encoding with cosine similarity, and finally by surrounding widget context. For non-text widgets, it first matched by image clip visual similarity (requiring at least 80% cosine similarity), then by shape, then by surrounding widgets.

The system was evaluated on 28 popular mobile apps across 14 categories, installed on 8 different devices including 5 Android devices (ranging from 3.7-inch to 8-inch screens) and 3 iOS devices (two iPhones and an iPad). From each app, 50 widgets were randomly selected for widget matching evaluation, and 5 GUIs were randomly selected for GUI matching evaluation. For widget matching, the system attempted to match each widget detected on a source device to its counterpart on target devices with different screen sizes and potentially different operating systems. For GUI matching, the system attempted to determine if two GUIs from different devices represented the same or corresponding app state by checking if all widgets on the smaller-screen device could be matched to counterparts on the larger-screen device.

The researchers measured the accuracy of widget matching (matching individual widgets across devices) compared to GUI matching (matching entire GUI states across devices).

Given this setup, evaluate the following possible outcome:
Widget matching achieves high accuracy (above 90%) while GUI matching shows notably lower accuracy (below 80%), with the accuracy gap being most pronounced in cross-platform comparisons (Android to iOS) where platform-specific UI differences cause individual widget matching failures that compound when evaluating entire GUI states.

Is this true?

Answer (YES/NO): NO